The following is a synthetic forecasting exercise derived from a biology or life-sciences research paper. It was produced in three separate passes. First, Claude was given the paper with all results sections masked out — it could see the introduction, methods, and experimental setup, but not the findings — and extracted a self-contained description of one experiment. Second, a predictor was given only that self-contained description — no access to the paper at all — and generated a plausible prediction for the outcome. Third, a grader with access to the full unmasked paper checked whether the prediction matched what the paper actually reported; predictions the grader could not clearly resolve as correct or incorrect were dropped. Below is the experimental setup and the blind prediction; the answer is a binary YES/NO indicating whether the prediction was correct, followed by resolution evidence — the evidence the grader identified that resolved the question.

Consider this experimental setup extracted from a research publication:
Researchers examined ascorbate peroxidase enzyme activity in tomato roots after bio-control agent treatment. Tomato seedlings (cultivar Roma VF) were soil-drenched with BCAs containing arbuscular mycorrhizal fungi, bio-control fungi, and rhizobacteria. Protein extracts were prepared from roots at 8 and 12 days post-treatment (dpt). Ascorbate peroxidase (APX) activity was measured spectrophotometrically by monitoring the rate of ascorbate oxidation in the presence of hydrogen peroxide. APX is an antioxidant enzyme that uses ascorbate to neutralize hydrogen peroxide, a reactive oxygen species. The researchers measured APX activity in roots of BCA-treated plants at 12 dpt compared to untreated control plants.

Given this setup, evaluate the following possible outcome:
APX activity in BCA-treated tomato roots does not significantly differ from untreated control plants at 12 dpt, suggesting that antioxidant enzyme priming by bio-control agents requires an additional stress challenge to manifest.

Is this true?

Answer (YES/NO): NO